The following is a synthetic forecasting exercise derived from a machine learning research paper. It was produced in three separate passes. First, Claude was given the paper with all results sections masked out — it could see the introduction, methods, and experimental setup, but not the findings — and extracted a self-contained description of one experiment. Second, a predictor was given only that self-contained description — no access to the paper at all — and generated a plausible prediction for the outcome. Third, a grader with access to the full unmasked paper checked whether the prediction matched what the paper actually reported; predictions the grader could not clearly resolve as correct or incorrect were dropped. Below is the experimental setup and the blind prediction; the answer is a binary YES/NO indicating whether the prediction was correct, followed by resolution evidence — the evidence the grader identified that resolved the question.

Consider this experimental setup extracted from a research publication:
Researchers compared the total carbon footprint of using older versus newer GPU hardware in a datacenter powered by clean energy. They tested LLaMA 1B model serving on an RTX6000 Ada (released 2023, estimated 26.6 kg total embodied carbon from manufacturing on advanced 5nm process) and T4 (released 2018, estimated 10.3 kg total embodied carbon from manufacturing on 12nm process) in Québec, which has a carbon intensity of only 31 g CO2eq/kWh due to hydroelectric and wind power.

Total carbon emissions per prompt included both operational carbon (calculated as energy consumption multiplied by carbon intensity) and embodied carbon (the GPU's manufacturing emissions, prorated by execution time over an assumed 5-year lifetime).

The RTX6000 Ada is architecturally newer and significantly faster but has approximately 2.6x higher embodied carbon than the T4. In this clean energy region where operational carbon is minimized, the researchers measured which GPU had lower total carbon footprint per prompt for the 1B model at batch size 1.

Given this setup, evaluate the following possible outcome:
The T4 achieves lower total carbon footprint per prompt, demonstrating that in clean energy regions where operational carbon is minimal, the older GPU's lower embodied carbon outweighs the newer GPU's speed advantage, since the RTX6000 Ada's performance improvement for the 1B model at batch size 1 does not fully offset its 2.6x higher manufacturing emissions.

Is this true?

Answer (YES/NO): YES